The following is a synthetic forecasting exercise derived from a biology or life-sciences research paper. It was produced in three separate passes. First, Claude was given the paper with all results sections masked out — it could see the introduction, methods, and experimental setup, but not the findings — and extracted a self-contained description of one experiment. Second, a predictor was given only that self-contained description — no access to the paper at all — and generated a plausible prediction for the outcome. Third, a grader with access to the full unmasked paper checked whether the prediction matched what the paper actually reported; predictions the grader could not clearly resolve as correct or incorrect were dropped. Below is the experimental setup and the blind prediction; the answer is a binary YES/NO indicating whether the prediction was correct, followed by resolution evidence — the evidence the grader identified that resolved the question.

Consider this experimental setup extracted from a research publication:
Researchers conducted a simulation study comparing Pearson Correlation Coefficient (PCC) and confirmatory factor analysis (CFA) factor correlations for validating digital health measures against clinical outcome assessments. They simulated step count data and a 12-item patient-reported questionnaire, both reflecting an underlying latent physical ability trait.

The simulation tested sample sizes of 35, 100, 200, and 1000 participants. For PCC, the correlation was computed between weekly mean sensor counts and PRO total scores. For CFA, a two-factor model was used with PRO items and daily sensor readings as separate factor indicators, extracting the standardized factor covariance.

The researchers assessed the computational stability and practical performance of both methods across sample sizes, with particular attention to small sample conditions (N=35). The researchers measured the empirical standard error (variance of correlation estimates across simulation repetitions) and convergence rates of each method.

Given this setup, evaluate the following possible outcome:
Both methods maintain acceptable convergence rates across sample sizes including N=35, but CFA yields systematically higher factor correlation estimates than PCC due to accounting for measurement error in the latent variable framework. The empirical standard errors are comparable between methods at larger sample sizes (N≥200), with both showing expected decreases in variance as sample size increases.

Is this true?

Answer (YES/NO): NO